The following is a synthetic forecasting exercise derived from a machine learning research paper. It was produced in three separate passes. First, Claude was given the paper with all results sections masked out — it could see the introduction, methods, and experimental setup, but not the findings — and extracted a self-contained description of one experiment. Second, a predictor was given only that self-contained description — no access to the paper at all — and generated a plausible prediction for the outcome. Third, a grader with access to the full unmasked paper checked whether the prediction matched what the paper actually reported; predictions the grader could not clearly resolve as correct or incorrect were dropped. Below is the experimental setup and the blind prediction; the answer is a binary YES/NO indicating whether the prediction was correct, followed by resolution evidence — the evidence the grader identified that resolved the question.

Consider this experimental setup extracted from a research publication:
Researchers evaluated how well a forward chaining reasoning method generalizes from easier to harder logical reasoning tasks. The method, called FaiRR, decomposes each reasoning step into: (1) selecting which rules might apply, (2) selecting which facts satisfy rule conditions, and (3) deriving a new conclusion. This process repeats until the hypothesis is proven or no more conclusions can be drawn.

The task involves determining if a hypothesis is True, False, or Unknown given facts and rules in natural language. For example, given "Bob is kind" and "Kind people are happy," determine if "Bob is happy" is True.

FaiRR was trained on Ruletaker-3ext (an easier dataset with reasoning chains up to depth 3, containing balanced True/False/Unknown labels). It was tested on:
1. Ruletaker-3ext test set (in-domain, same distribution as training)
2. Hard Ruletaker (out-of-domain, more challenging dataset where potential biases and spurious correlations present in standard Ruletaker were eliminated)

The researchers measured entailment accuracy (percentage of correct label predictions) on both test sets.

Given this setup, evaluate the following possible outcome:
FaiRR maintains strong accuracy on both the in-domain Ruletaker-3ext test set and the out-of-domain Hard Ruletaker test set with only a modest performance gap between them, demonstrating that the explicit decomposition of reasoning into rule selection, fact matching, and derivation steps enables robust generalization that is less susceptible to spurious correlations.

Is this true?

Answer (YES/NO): NO